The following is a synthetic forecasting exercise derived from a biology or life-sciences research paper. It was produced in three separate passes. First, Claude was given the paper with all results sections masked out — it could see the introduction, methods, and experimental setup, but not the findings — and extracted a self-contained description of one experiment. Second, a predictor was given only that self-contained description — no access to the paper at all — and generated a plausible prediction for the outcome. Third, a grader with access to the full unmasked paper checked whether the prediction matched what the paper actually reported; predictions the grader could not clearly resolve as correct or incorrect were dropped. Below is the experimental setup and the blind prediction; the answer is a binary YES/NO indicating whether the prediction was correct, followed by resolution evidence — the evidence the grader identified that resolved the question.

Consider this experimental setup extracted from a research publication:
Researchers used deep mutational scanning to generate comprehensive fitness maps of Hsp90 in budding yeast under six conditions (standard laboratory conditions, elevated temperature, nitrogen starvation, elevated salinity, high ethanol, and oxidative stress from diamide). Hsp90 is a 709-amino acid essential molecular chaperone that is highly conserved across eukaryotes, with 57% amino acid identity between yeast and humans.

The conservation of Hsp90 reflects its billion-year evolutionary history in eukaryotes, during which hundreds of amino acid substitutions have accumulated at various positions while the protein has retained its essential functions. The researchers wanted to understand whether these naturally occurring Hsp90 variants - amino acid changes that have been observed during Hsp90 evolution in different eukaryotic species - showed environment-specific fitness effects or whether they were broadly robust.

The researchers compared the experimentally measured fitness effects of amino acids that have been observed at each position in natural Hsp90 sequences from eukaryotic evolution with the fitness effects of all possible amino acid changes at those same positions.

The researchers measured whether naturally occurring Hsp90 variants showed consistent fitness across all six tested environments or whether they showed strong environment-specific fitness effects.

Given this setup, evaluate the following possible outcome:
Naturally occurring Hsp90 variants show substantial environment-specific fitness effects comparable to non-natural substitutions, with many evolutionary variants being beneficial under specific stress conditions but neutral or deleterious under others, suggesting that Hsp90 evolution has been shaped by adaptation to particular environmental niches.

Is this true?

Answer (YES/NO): NO